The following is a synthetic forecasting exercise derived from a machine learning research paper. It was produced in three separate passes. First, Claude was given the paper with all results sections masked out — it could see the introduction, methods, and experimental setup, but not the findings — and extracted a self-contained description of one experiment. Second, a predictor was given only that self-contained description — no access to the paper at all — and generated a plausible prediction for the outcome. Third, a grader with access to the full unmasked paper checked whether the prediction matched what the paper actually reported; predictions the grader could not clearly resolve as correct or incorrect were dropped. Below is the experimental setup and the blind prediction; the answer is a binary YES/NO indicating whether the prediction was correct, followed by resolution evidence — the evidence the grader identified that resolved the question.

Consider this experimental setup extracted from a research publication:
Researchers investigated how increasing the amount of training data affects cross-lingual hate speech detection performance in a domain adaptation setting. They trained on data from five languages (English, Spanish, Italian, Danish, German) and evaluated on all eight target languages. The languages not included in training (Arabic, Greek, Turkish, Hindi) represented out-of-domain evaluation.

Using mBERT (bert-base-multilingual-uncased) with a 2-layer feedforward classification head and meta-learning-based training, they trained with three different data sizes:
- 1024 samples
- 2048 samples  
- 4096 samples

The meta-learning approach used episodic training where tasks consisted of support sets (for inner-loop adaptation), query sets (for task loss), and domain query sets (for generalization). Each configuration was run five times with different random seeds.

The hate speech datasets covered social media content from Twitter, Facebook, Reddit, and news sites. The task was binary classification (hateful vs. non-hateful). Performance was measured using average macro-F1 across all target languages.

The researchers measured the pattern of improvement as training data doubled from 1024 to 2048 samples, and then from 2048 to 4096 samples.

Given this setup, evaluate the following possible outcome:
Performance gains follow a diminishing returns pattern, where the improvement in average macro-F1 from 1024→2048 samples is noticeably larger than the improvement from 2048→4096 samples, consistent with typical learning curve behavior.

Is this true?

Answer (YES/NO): YES